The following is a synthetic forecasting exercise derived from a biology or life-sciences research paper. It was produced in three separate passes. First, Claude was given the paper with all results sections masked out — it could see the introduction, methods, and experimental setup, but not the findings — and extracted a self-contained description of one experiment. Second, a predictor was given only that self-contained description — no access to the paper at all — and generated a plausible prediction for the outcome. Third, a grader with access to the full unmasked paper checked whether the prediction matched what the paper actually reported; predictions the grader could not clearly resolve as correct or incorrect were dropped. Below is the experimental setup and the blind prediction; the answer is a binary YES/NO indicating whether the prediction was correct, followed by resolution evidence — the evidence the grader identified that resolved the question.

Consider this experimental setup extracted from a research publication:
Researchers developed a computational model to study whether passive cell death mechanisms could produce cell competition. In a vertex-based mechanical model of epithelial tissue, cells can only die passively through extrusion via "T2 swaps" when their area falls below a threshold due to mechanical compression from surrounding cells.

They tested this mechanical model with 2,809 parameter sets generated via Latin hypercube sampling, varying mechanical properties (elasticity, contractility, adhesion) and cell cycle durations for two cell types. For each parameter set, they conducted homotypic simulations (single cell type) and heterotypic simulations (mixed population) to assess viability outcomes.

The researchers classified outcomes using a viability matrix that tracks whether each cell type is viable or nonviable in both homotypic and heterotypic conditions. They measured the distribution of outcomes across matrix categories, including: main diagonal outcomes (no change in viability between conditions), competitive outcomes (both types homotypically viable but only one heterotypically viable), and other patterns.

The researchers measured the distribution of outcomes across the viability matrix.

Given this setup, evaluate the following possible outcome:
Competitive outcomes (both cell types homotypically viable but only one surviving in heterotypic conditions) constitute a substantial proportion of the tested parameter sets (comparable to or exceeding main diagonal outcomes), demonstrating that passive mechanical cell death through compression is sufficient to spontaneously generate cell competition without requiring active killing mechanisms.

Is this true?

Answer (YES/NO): NO